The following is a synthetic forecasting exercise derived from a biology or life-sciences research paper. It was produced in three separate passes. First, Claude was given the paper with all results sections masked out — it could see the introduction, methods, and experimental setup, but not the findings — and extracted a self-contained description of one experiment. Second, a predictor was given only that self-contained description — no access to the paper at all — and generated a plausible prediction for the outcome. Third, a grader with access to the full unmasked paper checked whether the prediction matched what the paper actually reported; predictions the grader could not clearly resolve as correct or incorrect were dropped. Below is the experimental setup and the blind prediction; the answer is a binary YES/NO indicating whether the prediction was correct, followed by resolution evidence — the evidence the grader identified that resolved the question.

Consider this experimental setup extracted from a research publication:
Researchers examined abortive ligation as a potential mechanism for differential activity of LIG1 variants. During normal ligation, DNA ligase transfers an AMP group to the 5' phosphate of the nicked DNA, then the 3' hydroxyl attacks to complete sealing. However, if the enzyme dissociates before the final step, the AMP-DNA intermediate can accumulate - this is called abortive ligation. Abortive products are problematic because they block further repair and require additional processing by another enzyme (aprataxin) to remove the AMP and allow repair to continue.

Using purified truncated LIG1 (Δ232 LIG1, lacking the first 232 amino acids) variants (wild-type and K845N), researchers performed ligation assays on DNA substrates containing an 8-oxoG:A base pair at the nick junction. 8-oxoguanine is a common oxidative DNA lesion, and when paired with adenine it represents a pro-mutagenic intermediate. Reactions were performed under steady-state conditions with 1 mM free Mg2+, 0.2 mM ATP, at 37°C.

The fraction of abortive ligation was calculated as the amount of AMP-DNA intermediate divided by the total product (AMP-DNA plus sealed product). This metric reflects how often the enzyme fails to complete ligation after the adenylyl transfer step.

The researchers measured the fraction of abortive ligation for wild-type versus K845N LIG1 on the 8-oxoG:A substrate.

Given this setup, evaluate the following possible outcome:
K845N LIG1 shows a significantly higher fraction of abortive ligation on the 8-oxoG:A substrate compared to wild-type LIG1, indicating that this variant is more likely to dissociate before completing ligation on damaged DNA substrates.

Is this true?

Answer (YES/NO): YES